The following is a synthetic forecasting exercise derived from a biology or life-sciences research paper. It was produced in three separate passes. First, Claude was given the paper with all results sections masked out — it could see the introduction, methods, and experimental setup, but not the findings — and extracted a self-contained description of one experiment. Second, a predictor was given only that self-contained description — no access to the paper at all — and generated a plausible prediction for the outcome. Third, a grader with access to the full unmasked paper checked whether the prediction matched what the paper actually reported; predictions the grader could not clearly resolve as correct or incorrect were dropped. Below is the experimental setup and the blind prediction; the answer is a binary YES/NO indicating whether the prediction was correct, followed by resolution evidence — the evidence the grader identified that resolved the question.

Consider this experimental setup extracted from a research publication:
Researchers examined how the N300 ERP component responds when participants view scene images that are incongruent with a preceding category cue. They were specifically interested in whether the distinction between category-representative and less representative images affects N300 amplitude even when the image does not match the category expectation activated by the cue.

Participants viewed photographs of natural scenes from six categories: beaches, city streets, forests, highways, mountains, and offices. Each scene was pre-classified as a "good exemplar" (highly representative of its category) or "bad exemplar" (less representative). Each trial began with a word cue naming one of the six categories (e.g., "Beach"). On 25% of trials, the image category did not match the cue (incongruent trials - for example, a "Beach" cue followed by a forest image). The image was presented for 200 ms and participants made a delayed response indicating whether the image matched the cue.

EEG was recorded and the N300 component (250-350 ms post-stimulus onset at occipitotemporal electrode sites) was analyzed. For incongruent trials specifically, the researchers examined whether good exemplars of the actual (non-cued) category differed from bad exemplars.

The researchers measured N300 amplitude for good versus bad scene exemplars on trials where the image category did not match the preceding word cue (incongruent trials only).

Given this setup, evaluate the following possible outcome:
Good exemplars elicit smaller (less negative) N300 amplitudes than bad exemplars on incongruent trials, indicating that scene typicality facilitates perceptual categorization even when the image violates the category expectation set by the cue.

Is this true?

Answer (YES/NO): NO